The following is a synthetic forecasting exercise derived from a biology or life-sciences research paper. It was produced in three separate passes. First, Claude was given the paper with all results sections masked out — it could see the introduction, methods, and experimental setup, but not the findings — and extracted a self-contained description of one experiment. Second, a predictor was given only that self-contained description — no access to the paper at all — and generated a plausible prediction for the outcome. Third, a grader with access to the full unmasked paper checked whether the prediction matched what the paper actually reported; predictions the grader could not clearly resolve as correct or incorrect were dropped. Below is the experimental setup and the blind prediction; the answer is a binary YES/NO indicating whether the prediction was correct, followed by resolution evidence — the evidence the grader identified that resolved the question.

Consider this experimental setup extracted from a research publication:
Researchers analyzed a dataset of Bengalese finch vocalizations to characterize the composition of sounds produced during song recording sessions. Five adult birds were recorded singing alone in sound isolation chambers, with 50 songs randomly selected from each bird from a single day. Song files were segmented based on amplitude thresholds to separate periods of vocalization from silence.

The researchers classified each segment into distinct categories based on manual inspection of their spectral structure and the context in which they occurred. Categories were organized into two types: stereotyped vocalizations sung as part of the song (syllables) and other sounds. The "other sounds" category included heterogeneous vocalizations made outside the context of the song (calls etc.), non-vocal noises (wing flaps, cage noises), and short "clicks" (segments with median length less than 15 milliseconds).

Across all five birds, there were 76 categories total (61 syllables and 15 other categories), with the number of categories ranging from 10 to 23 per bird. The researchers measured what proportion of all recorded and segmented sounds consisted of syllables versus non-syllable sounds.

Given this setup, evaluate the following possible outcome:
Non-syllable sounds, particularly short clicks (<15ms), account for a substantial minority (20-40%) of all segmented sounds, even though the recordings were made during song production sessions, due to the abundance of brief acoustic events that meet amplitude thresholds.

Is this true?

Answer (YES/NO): NO